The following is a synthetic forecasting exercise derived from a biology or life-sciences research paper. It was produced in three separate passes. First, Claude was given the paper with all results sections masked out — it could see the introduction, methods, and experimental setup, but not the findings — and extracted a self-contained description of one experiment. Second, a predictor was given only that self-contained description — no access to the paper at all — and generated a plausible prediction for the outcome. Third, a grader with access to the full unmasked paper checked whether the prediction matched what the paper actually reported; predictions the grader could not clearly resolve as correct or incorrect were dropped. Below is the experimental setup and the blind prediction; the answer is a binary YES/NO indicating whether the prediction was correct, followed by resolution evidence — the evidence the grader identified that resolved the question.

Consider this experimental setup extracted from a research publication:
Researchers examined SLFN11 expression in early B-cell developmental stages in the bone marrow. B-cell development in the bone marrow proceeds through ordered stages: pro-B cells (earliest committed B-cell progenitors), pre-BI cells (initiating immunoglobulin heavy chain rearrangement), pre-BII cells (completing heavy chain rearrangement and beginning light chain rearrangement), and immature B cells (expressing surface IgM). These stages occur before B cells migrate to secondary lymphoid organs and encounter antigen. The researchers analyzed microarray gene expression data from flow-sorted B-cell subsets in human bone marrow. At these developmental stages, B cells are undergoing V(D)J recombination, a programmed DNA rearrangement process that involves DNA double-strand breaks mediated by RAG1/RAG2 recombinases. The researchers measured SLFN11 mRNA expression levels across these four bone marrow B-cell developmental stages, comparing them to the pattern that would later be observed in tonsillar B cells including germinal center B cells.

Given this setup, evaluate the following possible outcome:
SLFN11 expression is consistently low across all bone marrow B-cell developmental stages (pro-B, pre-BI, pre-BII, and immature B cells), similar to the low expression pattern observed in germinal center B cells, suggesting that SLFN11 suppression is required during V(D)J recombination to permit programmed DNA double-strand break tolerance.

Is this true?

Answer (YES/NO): NO